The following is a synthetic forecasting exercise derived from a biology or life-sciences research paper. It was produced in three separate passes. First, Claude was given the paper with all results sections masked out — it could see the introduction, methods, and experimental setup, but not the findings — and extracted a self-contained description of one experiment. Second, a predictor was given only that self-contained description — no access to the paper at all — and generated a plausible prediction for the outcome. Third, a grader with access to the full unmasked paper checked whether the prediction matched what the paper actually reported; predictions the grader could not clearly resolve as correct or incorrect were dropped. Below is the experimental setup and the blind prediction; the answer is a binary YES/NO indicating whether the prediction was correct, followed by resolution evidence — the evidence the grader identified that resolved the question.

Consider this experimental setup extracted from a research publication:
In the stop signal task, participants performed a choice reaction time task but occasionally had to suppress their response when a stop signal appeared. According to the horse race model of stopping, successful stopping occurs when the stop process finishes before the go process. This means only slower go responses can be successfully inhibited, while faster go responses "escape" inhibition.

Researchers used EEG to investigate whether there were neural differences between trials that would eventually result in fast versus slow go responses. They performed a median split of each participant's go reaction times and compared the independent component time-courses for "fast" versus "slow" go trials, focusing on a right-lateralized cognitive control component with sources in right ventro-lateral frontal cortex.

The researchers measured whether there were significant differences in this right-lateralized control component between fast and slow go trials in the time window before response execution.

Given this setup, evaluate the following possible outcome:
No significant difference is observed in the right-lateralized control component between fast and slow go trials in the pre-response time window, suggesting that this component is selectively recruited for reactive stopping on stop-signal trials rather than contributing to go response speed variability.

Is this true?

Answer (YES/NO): NO